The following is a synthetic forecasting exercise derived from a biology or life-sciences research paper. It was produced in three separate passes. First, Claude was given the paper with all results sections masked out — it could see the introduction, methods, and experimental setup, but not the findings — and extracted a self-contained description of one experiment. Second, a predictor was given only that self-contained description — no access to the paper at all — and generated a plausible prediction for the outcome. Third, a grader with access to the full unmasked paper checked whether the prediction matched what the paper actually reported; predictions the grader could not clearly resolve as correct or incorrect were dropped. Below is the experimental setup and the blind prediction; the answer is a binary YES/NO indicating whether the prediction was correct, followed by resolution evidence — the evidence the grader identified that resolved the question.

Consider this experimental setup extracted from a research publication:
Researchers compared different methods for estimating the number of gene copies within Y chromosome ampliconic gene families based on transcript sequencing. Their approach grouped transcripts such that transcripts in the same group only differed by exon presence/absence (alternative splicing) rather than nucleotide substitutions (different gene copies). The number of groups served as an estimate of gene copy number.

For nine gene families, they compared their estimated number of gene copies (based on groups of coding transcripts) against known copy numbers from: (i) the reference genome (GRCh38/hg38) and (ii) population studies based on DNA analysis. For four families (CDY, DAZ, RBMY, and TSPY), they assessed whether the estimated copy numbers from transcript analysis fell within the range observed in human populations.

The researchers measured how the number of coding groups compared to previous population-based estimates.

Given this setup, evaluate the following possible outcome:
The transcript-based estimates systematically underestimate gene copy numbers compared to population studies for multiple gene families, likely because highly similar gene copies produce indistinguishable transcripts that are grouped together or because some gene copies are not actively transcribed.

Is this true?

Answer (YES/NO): YES